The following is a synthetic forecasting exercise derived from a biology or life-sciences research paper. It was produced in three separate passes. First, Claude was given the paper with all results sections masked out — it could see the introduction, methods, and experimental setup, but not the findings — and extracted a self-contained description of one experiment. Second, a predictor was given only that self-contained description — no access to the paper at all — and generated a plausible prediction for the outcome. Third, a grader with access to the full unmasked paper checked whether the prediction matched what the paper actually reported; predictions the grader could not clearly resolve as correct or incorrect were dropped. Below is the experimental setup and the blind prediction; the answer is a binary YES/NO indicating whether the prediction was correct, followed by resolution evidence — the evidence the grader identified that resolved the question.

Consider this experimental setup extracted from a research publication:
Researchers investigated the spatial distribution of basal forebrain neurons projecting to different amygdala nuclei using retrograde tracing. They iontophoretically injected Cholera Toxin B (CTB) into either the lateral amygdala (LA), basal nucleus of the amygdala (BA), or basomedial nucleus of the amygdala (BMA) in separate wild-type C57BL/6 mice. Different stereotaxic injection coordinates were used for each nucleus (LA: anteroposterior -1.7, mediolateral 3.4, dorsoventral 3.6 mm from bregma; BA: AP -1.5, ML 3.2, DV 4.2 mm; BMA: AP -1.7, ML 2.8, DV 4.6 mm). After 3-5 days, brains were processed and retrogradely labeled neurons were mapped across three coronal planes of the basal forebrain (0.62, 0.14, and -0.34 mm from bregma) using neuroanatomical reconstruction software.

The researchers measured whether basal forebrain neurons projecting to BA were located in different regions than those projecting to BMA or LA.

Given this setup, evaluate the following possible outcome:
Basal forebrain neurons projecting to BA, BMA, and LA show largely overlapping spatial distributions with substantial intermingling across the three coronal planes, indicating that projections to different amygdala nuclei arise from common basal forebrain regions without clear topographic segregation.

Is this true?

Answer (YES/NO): NO